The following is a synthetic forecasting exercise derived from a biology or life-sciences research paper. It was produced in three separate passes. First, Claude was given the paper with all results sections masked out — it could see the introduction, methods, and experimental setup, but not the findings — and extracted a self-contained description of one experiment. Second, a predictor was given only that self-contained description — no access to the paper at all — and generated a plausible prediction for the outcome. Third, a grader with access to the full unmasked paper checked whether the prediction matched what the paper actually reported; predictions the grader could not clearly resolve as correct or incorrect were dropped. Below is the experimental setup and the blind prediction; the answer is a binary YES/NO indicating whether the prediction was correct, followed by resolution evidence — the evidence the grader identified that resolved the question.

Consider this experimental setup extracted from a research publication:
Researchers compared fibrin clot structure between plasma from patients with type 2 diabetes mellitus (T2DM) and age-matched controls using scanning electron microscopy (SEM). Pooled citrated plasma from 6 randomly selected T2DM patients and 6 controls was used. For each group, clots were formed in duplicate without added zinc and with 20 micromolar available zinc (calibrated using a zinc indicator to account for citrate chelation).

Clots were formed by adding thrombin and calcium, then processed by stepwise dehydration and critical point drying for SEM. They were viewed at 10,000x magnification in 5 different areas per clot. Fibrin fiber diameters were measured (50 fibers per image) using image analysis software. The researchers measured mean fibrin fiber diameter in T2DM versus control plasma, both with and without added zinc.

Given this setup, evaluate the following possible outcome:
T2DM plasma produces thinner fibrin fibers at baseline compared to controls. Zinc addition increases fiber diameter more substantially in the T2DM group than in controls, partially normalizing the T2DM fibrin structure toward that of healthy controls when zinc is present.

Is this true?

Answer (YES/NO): NO